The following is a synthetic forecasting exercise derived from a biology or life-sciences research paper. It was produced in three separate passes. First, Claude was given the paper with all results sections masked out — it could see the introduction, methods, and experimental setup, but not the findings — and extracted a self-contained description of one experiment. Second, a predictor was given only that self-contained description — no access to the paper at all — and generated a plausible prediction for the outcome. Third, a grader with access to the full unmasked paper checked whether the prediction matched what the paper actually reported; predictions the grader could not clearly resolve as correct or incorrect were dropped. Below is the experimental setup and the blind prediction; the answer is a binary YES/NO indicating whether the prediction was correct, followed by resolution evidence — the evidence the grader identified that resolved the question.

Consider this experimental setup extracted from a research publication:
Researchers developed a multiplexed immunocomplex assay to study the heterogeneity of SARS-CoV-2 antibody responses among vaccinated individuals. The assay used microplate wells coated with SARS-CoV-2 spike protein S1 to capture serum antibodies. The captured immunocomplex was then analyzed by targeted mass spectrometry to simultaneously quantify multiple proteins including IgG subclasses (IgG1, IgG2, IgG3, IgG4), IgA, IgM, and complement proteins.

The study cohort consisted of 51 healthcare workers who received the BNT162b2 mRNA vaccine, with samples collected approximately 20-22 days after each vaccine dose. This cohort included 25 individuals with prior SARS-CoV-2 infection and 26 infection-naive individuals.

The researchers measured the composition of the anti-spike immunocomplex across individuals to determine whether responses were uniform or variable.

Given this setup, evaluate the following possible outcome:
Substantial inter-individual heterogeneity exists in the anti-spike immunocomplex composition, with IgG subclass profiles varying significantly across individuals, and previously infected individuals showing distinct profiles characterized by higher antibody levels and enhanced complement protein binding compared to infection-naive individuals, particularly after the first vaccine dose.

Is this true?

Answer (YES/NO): YES